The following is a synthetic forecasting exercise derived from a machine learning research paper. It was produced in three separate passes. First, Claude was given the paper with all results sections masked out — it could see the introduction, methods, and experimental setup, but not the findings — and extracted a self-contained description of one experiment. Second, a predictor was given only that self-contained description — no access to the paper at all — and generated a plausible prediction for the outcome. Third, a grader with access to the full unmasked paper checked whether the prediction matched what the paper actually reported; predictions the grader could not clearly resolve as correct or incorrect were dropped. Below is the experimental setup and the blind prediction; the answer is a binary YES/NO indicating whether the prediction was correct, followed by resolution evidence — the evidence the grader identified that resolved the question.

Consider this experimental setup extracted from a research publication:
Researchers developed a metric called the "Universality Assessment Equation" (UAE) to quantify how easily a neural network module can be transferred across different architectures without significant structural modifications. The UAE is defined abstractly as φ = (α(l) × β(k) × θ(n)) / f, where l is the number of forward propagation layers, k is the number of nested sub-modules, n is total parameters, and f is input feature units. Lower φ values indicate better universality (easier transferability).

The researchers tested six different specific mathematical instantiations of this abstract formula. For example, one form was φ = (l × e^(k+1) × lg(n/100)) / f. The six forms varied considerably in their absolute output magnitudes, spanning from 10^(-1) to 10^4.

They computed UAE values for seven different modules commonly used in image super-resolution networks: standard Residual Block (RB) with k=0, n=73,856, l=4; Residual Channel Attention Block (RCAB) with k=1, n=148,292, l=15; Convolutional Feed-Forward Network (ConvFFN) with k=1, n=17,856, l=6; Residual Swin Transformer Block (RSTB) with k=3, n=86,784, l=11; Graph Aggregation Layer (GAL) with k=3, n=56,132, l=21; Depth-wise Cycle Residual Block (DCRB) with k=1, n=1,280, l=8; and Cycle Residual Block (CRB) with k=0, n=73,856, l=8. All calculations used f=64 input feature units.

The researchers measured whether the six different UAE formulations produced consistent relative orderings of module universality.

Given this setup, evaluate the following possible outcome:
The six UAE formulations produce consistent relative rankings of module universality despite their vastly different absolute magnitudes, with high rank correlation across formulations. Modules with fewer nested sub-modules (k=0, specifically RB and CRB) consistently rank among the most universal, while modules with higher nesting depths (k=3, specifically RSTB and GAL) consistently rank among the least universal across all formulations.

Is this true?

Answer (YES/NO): YES